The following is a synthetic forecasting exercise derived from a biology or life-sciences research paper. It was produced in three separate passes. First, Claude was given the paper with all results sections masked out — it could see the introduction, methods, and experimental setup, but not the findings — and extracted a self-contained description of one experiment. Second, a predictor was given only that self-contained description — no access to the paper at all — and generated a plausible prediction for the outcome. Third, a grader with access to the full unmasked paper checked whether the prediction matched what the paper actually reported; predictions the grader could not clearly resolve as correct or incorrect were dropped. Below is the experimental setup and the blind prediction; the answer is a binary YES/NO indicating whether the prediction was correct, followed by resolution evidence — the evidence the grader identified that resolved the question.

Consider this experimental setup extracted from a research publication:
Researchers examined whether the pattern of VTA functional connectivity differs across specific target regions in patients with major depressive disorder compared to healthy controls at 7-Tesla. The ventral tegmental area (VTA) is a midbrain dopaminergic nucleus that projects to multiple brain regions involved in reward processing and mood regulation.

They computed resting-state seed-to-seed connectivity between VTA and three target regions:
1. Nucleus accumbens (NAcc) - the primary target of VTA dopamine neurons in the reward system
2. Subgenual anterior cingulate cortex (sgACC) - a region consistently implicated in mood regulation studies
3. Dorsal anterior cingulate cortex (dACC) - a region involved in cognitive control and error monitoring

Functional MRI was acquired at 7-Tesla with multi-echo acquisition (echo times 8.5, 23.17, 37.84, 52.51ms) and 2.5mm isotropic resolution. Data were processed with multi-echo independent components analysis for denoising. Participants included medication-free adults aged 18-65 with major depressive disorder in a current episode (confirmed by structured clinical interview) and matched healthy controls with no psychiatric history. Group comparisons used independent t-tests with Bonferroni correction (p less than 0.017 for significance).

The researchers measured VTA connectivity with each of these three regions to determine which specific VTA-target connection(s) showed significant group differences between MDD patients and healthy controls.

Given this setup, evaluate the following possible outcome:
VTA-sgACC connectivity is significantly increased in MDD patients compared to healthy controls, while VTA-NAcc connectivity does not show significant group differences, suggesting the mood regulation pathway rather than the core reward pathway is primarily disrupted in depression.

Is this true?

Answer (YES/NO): YES